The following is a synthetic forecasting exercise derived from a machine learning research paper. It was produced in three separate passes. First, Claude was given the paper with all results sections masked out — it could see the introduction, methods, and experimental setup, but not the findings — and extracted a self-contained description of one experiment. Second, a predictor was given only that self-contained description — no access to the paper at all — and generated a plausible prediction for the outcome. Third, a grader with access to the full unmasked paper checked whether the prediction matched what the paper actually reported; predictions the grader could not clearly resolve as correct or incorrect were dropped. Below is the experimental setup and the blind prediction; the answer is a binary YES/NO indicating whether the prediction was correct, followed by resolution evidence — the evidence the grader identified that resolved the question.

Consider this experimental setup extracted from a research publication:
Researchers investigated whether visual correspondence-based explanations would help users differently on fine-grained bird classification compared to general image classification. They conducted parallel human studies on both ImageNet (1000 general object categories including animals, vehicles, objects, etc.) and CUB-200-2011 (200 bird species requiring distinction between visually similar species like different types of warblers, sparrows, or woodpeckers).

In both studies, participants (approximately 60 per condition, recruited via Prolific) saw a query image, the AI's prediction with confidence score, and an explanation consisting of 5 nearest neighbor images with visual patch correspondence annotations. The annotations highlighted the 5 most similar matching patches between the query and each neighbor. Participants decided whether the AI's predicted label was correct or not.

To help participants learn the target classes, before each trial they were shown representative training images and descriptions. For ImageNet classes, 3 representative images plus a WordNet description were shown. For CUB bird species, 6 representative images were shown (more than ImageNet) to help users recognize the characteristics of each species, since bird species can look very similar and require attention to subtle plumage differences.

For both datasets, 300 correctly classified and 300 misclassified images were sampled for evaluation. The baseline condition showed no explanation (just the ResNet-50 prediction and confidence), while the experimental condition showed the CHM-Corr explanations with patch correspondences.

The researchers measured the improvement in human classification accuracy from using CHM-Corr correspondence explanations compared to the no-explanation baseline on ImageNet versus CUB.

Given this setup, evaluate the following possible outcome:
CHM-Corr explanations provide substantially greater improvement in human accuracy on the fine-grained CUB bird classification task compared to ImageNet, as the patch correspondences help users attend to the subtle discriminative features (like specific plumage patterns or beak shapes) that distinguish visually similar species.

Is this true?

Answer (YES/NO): YES